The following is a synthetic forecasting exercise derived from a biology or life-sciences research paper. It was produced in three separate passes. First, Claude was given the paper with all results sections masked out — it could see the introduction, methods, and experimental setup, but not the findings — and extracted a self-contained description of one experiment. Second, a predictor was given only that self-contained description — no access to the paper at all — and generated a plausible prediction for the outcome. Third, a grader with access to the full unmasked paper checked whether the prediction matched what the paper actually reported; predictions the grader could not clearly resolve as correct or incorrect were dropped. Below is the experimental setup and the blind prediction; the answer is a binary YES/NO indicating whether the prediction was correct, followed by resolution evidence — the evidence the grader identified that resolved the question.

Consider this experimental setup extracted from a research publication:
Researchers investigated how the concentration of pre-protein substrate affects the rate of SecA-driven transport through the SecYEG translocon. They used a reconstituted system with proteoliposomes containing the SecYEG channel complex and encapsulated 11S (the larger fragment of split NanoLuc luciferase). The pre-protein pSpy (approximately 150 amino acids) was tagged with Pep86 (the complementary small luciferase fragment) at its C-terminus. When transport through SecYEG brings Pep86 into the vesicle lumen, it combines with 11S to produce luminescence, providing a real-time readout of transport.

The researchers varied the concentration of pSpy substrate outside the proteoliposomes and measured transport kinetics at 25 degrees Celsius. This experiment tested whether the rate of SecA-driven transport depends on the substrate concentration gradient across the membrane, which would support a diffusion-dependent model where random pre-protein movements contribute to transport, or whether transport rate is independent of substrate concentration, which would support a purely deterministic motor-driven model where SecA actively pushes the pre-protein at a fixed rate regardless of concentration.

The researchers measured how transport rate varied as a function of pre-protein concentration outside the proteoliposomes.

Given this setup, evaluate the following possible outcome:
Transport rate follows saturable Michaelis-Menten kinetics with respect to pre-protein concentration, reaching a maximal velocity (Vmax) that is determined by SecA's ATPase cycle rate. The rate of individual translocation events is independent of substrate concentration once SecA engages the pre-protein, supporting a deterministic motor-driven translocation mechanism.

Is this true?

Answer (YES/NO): NO